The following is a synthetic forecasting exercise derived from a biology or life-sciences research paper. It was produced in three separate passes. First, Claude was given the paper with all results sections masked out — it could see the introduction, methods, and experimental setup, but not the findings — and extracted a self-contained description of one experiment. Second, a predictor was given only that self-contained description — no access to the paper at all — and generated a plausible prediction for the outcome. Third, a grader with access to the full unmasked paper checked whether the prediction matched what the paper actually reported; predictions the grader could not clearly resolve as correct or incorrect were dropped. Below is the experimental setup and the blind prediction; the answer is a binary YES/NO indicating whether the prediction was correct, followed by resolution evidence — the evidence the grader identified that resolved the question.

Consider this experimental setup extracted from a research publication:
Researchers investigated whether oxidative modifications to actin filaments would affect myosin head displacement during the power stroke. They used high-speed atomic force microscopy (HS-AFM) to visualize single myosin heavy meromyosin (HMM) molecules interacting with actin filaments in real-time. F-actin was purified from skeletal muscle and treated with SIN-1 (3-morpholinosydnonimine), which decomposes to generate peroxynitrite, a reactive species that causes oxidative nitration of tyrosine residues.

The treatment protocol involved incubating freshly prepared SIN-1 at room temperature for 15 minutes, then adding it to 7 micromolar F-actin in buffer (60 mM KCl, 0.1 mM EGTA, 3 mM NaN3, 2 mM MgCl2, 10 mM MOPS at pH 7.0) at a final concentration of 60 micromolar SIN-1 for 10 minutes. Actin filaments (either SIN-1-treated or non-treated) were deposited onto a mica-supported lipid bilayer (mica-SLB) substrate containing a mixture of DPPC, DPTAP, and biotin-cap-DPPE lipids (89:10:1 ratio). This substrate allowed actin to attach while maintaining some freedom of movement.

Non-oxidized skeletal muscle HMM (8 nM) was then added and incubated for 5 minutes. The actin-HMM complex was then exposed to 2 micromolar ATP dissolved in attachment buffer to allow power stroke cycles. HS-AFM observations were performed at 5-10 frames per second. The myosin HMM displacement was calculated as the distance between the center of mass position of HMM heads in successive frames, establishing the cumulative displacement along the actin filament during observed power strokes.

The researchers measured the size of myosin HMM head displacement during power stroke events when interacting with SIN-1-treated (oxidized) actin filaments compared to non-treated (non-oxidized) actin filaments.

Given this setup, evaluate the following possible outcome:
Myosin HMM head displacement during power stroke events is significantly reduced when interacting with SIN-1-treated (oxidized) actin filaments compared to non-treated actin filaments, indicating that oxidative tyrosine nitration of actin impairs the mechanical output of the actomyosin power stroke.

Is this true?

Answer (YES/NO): YES